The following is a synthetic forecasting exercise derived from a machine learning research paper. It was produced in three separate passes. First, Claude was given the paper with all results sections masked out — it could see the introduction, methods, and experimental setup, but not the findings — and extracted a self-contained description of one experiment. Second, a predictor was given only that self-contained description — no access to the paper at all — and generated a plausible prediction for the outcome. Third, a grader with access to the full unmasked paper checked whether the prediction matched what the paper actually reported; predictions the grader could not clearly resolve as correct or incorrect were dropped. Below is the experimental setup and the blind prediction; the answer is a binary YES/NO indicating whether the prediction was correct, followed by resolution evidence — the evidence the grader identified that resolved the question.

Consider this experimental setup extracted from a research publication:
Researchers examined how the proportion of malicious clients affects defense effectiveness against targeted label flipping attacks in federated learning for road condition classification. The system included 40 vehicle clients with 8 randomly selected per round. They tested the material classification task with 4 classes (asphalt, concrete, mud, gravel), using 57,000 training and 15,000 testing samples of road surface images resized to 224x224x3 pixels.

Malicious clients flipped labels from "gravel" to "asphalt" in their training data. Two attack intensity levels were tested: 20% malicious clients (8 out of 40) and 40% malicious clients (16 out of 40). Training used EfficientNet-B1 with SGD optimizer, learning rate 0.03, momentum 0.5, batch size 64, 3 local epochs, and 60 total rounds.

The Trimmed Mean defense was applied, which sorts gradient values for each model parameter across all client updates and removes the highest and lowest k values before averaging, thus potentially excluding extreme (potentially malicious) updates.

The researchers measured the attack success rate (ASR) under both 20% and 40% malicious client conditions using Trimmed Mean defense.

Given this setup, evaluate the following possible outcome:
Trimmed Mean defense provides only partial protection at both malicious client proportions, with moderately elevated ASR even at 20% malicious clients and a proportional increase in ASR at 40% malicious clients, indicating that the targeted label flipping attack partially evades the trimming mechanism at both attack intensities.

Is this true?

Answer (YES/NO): NO